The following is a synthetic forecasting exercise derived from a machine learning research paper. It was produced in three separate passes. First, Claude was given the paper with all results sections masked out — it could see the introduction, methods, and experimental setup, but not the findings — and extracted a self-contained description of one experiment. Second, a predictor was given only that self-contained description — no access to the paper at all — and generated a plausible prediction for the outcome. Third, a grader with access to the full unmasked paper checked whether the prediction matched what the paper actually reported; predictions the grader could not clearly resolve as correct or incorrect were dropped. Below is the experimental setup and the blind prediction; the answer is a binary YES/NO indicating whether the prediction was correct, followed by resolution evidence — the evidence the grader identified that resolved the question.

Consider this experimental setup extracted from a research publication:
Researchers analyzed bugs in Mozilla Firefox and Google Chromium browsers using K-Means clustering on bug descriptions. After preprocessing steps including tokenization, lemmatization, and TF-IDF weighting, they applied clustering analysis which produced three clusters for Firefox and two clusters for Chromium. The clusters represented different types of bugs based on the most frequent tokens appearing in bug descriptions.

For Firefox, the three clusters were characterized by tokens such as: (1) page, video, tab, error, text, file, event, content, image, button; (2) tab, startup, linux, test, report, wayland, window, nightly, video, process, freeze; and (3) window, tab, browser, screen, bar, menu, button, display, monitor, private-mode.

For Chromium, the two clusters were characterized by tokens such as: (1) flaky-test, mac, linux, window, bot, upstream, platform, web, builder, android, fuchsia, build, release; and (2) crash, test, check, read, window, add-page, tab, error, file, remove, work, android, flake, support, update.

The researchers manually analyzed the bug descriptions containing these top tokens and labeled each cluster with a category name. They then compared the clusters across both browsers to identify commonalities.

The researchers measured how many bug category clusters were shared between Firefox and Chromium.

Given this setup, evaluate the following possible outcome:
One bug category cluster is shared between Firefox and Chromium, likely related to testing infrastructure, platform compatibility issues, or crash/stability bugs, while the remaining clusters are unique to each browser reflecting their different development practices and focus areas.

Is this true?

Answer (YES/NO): YES